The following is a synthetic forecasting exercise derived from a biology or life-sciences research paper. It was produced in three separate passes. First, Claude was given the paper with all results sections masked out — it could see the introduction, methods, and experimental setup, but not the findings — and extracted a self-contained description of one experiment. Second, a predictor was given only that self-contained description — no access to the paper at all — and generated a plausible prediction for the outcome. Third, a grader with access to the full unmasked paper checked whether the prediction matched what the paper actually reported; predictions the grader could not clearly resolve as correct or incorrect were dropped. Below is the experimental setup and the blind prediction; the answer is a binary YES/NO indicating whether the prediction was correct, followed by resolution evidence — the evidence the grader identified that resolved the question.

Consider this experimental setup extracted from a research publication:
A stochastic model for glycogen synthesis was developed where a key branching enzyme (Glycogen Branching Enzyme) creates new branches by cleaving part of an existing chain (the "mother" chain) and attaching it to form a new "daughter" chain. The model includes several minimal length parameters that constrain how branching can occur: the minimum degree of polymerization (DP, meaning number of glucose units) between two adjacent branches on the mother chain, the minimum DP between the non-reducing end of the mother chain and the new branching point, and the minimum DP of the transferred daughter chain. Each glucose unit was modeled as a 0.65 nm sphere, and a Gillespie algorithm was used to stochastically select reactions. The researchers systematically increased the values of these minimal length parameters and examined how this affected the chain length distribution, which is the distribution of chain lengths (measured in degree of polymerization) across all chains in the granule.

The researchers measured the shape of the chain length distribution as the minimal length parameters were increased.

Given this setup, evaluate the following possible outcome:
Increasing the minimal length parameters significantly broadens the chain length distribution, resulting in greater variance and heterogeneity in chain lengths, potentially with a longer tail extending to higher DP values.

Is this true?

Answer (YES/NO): YES